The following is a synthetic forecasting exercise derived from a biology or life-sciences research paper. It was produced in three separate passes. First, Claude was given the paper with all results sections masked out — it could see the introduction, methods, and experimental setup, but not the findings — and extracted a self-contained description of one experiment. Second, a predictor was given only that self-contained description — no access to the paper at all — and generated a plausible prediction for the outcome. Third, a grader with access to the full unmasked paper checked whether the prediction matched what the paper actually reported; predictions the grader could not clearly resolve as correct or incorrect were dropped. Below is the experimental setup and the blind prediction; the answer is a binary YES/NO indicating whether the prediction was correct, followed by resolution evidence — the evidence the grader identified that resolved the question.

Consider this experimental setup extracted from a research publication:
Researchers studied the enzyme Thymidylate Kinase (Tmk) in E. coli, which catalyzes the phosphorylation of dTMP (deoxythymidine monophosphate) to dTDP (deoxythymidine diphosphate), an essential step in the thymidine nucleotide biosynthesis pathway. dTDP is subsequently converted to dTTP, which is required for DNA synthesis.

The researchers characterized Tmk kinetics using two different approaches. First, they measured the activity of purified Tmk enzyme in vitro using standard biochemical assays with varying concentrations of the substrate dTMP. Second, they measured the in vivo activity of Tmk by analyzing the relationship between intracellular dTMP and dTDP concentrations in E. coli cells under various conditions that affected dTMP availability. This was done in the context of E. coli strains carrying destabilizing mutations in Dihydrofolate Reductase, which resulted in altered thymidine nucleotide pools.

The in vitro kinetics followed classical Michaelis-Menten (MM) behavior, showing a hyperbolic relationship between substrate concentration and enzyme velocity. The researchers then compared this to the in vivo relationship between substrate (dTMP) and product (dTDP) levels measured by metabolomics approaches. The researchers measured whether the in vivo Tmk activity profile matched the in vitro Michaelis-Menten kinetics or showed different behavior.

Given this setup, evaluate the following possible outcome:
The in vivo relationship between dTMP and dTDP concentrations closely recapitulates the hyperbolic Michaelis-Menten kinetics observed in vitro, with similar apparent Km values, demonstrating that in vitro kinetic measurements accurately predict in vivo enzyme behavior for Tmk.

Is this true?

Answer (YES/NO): NO